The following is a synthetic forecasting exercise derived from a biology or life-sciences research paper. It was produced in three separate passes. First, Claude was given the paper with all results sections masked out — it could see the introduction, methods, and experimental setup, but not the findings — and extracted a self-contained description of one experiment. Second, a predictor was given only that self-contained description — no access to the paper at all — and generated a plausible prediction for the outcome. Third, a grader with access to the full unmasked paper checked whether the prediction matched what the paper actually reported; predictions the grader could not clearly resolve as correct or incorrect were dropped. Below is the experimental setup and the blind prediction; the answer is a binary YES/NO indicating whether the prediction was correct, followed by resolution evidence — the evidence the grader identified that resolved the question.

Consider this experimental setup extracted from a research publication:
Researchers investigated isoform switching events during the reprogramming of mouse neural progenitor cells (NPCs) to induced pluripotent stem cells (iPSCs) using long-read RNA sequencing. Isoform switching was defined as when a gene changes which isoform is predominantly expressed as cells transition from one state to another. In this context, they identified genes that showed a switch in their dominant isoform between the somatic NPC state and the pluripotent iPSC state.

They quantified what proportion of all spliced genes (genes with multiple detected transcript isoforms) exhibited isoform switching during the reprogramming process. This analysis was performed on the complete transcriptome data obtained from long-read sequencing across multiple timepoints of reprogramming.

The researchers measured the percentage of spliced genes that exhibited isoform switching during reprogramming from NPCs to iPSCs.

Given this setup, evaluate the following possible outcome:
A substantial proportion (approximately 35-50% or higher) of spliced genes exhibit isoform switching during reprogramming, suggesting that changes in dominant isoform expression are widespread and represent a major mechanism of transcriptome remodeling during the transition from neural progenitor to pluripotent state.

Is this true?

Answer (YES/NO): NO